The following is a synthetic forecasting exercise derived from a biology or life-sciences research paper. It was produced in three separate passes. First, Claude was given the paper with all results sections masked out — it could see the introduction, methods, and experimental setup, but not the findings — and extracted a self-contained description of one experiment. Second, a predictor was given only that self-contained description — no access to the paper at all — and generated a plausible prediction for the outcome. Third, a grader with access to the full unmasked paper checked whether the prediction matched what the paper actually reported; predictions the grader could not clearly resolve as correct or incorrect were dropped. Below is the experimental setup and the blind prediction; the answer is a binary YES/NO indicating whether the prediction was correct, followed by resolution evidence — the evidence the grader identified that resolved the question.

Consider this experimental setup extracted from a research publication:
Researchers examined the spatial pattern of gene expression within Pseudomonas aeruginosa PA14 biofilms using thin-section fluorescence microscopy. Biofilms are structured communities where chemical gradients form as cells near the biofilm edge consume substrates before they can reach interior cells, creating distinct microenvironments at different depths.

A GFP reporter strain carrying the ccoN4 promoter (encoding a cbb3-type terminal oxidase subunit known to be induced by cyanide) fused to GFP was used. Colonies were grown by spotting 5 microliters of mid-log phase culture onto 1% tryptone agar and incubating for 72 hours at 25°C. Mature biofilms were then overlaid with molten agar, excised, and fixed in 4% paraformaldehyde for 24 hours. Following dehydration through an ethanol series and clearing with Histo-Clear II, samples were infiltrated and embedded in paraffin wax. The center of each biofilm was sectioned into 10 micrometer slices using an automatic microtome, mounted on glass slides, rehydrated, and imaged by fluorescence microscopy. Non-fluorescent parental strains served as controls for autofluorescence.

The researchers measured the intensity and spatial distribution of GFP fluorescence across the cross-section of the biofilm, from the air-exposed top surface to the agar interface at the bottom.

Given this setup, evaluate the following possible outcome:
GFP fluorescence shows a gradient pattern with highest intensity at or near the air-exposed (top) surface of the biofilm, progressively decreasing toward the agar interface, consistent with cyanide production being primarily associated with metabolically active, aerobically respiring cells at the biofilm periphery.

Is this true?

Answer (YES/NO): NO